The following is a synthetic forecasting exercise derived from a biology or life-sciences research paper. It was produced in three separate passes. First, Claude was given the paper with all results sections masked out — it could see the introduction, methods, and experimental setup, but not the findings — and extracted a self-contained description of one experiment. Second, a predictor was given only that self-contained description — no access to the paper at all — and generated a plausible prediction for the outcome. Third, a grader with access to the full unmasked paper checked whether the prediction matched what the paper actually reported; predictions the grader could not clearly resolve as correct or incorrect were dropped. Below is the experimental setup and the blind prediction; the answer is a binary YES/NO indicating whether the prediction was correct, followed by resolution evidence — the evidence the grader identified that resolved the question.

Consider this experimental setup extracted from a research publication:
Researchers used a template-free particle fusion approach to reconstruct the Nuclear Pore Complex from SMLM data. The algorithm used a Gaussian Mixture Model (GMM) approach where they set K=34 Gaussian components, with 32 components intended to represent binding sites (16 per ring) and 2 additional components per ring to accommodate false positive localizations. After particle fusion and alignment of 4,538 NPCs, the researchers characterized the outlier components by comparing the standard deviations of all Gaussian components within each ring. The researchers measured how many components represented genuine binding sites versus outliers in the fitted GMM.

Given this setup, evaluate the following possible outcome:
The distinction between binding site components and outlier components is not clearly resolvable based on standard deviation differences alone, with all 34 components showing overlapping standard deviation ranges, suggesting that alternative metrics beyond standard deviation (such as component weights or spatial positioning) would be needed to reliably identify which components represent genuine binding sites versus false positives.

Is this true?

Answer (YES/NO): NO